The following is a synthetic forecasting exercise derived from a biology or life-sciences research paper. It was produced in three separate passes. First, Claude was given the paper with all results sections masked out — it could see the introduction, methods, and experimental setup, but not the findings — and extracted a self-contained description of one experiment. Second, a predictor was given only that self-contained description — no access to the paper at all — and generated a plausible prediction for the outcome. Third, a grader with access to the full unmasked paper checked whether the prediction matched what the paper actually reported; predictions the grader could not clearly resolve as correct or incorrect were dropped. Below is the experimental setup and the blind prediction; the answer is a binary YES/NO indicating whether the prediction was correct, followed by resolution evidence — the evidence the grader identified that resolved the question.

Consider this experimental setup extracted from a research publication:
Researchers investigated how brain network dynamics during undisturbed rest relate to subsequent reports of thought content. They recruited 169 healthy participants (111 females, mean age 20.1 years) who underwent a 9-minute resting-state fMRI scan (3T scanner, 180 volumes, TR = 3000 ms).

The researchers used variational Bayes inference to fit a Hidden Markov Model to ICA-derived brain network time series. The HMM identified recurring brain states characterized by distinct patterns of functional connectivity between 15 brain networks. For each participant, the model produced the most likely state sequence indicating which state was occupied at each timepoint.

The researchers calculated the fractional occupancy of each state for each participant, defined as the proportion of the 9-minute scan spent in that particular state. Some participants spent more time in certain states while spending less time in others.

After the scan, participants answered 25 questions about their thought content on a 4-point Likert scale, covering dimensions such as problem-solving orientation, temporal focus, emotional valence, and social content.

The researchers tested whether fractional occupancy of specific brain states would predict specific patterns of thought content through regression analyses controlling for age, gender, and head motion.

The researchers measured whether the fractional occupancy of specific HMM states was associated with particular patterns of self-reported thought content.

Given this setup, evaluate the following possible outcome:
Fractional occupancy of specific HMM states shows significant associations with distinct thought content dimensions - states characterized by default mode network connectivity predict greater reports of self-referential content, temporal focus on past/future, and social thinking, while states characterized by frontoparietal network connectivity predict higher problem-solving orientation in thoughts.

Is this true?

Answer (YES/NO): NO